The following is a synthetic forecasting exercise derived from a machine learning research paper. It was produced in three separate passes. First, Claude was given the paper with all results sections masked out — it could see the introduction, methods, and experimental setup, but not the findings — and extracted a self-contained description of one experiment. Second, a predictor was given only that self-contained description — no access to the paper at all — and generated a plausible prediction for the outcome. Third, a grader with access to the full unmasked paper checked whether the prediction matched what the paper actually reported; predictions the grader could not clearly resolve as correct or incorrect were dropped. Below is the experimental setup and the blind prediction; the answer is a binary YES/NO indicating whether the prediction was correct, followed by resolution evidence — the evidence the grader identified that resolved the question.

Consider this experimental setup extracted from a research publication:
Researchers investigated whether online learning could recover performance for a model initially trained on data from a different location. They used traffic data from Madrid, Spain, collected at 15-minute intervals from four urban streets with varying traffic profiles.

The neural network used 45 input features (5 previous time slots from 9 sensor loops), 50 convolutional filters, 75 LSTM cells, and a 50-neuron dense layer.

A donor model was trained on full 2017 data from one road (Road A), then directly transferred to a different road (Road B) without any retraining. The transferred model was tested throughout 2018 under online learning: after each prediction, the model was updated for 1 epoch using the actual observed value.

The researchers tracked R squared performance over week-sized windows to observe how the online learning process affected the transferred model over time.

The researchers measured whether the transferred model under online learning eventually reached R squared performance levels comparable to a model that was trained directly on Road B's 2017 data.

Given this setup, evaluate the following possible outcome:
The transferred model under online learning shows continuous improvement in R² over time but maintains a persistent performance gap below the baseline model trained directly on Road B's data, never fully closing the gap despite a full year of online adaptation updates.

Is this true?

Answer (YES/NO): NO